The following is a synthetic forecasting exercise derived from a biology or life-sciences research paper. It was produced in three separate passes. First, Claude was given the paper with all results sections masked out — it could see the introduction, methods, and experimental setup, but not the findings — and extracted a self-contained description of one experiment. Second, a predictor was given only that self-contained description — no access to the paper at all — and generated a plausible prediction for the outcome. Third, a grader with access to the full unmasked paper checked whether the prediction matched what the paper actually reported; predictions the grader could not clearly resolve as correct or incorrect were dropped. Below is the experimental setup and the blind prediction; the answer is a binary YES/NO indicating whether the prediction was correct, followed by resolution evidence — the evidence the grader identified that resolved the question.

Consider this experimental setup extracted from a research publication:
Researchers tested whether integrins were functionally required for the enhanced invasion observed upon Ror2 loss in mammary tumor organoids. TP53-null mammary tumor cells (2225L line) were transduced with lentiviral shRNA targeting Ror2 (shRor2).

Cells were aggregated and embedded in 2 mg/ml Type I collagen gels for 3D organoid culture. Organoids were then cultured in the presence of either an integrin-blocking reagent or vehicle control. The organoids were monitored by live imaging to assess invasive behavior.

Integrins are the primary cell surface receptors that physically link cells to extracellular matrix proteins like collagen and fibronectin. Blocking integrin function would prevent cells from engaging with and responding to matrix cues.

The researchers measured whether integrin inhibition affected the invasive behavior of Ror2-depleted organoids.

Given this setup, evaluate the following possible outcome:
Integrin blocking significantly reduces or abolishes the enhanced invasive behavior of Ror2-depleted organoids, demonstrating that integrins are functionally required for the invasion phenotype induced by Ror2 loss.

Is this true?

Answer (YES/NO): YES